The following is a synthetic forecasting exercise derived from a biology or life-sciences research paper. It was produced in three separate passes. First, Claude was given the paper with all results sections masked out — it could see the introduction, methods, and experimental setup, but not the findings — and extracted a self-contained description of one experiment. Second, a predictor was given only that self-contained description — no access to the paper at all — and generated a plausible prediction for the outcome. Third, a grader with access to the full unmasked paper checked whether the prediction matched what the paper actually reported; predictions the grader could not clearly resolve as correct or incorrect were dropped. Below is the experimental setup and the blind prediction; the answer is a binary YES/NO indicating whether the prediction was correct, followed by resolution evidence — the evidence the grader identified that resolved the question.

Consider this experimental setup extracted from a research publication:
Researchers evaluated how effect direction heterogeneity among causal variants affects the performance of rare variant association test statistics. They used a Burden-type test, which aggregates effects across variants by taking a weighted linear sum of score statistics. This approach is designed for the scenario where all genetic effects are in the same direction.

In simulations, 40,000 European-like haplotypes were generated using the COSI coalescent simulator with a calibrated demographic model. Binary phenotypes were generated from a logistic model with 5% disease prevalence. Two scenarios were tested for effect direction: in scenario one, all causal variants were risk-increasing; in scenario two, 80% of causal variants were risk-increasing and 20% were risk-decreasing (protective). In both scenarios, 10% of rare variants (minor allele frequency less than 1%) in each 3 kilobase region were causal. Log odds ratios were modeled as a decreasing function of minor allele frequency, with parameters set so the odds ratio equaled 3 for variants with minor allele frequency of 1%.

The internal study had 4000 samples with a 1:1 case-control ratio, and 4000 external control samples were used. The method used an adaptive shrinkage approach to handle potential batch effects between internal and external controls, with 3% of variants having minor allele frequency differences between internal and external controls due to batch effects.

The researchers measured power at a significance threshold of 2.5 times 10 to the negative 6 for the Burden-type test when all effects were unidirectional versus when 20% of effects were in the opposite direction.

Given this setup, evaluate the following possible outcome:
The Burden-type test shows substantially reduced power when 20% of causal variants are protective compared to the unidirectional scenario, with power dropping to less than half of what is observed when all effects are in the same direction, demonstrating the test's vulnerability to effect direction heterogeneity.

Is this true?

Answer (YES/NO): NO